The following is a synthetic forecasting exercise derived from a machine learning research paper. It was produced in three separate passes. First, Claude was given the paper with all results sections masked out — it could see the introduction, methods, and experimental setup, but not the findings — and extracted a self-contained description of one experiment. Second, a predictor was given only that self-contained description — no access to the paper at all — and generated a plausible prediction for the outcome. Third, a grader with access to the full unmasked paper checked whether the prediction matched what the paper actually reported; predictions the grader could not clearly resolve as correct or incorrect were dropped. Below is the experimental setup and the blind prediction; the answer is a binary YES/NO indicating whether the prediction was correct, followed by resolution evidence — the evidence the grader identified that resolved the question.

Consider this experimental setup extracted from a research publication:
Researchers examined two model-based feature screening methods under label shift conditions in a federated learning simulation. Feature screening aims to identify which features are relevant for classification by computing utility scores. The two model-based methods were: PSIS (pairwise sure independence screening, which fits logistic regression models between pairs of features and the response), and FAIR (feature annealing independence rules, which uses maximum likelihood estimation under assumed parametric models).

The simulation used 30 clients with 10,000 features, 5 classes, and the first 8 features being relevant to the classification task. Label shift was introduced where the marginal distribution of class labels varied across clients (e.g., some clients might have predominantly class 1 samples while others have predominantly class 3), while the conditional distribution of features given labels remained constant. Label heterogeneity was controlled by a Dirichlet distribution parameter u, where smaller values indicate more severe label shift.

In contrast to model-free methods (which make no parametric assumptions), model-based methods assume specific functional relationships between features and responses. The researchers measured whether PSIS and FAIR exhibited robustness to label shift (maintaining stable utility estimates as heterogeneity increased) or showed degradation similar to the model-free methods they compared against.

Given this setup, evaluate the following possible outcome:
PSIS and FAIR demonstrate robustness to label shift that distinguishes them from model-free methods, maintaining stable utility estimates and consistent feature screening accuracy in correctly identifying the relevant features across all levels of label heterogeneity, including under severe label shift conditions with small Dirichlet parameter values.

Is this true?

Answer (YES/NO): YES